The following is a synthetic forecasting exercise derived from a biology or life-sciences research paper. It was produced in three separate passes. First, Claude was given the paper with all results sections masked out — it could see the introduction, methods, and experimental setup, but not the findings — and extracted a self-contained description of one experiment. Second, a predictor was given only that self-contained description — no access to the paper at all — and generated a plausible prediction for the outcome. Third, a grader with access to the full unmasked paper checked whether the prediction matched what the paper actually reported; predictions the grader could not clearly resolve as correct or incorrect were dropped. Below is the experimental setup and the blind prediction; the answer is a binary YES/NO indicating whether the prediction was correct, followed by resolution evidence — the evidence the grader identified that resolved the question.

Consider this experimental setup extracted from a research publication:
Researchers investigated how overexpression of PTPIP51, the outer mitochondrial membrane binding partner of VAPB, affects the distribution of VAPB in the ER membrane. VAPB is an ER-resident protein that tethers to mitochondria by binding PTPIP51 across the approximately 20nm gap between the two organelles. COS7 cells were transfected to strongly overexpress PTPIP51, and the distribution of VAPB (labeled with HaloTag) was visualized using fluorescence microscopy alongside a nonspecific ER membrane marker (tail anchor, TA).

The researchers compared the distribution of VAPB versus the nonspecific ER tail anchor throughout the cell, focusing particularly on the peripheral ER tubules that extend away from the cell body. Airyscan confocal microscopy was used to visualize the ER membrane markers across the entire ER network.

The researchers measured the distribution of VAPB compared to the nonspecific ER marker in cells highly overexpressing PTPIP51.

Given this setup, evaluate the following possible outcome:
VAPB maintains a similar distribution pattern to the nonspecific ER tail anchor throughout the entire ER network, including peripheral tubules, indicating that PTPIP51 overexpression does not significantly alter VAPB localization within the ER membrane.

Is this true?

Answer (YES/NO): NO